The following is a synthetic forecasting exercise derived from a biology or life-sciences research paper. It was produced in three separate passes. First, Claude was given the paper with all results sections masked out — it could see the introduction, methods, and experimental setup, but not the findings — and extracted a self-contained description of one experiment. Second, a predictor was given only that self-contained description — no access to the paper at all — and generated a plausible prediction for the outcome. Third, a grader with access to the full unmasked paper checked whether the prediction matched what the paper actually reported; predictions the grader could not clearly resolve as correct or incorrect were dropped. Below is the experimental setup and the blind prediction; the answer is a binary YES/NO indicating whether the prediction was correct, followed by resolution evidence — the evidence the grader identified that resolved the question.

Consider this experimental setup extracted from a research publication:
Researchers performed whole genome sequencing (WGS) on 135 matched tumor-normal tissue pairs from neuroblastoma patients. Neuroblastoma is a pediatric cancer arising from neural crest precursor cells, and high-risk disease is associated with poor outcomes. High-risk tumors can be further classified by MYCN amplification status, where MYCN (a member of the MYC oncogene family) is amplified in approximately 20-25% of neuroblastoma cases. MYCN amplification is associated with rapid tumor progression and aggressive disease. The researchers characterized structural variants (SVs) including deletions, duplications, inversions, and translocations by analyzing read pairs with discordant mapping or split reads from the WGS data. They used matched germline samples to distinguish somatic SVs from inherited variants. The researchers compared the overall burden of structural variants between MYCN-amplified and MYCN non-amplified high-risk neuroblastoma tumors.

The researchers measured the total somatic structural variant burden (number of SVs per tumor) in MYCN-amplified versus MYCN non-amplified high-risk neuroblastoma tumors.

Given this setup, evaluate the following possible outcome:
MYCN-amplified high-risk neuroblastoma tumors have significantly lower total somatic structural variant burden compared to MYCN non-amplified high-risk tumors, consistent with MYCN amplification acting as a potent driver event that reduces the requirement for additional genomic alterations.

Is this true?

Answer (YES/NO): YES